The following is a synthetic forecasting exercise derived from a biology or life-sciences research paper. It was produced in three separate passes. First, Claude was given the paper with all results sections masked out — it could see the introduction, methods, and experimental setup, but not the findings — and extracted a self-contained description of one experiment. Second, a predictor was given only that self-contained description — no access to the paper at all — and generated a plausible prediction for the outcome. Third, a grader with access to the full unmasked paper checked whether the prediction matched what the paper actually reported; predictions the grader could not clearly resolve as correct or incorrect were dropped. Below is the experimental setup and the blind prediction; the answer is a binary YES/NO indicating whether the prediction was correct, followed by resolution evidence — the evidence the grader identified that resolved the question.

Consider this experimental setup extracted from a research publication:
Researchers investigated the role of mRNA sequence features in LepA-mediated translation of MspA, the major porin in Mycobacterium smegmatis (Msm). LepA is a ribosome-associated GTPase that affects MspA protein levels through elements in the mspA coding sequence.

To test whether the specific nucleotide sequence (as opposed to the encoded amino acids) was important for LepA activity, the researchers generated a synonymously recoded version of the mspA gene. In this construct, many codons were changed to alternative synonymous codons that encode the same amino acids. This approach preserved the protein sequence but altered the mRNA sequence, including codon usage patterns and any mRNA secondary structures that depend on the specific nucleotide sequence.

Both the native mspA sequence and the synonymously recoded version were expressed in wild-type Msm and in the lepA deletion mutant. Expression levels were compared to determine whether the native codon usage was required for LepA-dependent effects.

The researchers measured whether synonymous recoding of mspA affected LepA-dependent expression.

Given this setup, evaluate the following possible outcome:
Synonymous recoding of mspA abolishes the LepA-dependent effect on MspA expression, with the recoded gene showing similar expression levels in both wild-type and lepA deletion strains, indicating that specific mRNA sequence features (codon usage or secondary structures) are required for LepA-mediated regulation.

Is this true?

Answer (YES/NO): YES